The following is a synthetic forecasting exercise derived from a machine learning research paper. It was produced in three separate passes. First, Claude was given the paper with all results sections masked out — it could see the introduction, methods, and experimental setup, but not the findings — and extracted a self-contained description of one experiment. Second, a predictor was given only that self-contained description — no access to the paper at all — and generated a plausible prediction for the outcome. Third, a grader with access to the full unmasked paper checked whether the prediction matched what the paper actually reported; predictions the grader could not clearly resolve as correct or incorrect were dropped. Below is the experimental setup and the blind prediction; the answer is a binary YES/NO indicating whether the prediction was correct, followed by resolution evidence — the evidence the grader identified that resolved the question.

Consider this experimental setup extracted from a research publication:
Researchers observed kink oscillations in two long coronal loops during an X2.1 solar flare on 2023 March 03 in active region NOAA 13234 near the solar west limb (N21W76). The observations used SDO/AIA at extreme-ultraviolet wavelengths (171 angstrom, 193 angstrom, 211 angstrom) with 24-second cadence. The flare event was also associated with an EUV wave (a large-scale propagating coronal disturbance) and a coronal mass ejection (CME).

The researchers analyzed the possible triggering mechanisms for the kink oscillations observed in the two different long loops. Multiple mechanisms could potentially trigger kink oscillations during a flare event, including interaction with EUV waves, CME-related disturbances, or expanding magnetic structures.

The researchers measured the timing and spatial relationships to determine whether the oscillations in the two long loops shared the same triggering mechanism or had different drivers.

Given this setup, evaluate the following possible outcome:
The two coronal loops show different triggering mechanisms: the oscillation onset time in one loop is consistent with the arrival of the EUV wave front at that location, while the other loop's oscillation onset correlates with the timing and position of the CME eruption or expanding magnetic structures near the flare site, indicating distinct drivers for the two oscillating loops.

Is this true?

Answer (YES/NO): YES